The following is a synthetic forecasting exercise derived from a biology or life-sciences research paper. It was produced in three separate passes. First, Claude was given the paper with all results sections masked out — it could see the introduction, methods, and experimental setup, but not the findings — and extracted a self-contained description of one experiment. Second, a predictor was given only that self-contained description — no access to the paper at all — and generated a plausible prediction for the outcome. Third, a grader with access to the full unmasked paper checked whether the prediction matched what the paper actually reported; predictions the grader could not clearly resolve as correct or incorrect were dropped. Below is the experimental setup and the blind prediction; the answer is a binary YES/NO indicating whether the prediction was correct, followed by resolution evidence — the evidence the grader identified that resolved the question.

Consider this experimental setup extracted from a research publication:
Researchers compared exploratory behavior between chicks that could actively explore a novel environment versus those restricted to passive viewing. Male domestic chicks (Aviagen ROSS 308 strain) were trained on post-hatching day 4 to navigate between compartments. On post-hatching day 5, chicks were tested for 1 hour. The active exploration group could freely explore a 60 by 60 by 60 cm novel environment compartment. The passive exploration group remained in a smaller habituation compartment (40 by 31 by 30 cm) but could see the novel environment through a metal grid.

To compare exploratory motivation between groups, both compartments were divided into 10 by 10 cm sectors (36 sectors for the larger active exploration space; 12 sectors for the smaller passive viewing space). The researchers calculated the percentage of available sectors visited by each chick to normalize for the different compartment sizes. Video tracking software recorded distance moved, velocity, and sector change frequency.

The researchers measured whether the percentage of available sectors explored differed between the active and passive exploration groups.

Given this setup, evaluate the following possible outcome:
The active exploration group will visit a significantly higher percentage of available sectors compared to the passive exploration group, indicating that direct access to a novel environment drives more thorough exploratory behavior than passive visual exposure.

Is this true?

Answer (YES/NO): NO